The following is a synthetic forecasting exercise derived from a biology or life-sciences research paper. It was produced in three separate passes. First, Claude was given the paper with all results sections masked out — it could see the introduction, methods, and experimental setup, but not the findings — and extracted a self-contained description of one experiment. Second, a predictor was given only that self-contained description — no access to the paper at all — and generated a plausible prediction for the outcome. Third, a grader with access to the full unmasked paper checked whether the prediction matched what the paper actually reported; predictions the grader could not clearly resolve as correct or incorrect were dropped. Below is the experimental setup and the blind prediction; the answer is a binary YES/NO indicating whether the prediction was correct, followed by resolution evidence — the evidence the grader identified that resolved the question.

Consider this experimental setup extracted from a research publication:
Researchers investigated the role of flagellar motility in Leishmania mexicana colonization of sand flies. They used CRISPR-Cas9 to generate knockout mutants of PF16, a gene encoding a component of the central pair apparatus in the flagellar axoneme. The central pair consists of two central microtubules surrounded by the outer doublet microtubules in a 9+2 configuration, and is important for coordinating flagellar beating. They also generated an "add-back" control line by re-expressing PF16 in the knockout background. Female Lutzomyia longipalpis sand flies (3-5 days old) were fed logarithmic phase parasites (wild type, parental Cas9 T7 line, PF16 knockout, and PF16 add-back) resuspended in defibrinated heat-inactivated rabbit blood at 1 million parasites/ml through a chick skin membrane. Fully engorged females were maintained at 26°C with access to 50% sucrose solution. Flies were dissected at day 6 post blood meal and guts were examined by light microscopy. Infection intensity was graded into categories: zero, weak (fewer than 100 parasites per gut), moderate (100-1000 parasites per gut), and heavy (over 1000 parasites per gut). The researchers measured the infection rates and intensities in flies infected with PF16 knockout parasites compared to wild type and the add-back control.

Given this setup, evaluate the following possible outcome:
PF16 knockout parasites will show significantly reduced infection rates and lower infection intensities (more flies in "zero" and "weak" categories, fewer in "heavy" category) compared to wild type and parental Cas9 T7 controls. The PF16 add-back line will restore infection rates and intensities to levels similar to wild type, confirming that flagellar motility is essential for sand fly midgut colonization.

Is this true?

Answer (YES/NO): YES